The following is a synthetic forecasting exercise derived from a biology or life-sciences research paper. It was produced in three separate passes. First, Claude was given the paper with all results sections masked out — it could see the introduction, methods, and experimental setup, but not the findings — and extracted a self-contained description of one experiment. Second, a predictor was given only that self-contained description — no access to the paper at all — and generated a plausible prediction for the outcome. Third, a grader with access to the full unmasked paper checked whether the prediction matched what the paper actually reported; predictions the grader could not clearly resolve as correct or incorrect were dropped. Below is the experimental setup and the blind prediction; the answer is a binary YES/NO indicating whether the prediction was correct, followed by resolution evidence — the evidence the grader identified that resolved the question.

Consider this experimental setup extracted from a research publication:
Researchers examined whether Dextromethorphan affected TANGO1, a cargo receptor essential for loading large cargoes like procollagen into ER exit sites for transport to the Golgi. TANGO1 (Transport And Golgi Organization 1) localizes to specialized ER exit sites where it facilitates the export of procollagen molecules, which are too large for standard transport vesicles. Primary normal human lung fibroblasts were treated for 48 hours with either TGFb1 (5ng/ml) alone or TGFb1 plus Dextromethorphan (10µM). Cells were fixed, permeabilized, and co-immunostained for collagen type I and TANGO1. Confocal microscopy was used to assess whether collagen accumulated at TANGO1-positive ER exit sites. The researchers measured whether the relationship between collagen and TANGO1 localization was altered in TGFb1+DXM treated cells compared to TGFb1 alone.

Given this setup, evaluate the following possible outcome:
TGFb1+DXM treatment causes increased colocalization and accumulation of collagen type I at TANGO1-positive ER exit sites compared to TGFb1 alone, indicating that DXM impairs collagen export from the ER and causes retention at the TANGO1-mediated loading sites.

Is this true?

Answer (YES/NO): YES